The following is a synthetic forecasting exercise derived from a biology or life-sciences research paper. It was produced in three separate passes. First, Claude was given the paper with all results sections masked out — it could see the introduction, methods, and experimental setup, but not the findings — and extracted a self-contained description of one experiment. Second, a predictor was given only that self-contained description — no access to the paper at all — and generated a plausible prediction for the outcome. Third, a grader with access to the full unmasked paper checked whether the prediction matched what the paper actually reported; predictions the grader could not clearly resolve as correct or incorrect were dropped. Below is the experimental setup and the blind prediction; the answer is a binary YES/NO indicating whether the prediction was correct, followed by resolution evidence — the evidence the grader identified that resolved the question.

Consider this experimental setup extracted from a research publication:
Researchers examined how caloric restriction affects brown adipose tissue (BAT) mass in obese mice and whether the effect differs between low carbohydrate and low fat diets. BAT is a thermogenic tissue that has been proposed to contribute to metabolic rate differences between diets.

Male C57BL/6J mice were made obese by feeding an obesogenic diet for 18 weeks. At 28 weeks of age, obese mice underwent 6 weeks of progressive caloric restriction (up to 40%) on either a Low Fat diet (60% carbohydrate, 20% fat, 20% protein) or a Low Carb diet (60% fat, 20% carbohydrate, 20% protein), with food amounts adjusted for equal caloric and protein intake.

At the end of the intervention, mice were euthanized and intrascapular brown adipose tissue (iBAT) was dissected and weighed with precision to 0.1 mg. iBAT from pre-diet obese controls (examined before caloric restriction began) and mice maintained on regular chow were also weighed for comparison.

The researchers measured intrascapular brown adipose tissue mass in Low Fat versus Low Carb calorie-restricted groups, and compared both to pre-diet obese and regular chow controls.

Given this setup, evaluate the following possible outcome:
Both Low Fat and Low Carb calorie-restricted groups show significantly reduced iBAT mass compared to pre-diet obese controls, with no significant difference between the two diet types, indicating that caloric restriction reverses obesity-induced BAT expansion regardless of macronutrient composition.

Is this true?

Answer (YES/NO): NO